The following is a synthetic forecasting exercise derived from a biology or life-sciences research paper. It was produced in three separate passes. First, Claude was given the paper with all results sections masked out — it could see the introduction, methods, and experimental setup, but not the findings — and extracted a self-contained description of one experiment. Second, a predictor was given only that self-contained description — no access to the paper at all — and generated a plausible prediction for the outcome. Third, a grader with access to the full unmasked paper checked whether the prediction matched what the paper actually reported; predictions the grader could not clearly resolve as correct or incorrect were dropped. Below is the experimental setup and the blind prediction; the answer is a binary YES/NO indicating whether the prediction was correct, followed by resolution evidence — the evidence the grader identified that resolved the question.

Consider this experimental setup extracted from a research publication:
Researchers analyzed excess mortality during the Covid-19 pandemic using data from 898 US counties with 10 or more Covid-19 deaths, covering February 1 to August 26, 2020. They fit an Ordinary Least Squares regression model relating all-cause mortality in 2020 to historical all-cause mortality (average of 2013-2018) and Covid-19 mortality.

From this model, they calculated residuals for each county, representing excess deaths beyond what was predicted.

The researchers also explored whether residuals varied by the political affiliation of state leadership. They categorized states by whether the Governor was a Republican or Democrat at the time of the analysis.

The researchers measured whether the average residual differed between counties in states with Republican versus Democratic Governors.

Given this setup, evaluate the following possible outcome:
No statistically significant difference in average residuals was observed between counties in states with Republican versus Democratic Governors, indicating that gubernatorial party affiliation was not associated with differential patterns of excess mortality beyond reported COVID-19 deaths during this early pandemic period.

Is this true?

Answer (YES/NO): NO